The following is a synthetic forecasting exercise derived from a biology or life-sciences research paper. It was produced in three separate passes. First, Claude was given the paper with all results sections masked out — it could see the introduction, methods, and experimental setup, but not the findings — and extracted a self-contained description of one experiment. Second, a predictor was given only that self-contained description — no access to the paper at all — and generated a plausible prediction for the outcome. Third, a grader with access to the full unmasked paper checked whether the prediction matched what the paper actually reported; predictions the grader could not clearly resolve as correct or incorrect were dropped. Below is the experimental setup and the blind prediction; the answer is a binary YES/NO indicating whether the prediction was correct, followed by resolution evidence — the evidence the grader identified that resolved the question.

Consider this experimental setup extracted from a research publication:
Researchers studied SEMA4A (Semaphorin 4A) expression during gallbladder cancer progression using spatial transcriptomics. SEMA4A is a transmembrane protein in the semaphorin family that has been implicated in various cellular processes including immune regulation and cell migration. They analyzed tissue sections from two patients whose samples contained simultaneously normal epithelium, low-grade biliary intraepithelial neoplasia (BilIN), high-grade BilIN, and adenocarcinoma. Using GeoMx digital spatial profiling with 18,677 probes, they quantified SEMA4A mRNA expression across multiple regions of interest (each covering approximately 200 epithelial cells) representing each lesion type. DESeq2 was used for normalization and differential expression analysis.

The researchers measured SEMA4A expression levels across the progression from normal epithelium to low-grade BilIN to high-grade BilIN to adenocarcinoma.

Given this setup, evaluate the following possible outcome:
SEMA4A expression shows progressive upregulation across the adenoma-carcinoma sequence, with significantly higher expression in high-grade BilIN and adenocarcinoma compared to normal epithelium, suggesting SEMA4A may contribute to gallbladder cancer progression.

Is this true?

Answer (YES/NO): NO